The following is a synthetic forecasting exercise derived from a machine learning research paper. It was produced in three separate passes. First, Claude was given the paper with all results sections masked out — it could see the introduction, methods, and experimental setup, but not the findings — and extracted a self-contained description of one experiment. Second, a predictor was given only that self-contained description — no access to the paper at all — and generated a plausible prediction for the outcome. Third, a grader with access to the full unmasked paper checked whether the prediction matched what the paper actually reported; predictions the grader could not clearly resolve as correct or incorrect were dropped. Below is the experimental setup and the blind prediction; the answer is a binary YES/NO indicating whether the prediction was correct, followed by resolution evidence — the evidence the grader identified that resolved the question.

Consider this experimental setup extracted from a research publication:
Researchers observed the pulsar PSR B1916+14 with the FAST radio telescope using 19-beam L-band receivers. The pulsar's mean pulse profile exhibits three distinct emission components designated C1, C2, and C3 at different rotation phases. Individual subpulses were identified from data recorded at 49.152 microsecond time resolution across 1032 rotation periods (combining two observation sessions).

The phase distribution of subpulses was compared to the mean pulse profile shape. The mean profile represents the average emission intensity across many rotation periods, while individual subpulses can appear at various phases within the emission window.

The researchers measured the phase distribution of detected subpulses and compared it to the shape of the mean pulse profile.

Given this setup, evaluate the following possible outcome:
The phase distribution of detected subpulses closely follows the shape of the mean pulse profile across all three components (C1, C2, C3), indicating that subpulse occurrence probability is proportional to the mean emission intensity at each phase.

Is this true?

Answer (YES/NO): YES